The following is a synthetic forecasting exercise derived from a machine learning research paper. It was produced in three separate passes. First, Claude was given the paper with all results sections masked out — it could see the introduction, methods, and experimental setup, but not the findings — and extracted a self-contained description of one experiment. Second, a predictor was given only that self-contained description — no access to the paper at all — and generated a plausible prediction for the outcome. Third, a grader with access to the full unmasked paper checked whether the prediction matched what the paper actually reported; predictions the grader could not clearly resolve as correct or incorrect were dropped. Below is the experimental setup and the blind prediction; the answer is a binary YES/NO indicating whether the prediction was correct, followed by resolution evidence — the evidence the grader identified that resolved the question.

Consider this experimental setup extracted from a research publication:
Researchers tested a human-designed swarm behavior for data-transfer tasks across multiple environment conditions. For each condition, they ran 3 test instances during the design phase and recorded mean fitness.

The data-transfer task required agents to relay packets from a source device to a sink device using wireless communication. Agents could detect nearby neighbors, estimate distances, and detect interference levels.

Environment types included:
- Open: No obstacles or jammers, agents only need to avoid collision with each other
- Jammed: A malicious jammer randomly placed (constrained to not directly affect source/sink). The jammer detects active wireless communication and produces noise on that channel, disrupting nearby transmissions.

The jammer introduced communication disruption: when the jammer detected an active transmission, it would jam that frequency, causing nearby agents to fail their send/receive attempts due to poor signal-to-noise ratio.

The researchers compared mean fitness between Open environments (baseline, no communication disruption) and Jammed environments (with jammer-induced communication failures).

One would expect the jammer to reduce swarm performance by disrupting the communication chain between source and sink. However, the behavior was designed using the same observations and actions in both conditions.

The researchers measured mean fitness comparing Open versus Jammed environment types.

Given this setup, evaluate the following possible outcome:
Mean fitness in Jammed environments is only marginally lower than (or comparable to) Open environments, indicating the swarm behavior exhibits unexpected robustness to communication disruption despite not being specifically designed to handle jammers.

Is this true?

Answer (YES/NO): NO